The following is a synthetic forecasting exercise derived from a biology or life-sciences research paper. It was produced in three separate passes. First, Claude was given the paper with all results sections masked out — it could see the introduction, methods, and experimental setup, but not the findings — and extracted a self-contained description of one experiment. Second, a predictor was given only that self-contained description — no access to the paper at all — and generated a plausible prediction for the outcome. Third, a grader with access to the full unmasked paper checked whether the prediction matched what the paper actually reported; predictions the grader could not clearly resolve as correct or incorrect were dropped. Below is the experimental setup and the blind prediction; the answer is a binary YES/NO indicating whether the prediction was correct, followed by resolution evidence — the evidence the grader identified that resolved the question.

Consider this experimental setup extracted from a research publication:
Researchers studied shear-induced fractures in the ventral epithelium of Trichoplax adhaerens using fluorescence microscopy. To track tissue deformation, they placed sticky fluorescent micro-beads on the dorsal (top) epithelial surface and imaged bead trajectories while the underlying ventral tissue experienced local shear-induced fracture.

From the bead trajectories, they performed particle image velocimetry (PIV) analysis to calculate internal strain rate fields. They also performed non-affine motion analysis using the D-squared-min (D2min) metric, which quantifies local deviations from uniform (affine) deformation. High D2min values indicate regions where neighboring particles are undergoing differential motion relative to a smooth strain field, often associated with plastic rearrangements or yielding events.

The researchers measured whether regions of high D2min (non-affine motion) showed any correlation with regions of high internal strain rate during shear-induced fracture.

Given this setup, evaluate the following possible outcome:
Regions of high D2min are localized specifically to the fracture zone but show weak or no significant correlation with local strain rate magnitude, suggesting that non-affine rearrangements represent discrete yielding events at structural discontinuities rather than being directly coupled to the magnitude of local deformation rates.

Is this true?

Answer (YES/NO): NO